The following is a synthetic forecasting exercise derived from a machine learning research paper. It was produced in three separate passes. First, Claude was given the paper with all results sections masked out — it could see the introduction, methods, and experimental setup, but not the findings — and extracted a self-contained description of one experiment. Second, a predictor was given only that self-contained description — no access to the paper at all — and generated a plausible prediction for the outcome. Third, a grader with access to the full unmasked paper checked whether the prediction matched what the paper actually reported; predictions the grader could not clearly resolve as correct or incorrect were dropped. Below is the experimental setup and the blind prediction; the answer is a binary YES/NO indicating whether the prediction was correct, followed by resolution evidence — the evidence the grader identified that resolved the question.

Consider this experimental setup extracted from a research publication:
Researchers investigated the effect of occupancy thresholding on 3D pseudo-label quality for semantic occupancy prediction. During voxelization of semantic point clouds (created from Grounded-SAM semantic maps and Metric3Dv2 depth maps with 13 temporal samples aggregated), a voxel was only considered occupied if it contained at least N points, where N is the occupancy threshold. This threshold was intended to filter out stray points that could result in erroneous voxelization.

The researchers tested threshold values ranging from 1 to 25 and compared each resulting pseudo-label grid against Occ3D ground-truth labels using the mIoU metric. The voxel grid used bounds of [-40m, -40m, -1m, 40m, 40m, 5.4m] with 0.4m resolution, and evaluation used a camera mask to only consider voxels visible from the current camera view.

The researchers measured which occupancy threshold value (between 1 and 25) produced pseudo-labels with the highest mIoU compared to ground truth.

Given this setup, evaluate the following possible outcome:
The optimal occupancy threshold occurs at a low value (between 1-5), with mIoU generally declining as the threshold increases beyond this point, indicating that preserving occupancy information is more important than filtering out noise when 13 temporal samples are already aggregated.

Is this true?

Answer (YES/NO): YES